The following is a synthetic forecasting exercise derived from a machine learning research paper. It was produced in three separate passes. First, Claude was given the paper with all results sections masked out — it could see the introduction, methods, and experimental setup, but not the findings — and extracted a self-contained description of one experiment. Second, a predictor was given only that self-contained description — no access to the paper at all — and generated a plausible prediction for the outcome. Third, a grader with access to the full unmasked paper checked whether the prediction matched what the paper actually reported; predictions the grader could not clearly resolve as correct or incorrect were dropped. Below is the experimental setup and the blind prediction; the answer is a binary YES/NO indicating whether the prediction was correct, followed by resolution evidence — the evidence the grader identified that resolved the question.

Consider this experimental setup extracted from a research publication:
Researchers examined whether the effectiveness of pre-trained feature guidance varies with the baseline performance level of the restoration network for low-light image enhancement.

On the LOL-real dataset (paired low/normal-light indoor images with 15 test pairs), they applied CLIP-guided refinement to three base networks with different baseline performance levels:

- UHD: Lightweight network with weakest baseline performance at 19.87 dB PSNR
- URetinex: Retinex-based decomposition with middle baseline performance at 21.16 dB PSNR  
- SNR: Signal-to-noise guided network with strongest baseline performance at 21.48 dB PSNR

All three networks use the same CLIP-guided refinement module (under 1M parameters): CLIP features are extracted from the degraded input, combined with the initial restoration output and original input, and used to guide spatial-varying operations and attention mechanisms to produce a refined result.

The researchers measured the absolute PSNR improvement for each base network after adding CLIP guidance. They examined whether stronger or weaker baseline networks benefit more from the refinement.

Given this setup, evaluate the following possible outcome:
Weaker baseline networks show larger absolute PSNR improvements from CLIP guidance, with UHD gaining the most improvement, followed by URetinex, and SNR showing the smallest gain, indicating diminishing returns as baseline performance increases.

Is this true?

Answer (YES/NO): NO